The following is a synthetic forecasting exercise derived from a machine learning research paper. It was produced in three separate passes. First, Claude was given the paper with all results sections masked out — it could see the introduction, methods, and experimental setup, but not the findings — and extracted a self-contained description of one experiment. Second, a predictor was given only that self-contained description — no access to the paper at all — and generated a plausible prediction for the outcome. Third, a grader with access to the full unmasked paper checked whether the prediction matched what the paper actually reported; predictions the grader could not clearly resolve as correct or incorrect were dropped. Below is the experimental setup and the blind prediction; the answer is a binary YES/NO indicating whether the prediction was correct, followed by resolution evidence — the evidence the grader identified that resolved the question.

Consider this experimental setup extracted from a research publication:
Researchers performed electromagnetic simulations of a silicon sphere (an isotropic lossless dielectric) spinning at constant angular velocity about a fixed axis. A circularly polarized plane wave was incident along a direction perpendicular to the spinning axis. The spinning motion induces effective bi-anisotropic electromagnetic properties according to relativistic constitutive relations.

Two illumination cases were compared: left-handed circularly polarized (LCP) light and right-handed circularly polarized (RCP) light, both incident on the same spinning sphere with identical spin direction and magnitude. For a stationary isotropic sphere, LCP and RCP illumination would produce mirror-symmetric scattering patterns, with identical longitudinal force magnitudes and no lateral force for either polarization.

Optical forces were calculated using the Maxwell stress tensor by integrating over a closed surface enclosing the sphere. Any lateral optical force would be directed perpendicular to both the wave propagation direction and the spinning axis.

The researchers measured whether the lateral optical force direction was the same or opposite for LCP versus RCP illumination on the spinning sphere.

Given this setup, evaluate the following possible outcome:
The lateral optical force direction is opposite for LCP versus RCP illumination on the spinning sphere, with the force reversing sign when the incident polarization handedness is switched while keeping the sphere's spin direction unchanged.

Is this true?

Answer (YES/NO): NO